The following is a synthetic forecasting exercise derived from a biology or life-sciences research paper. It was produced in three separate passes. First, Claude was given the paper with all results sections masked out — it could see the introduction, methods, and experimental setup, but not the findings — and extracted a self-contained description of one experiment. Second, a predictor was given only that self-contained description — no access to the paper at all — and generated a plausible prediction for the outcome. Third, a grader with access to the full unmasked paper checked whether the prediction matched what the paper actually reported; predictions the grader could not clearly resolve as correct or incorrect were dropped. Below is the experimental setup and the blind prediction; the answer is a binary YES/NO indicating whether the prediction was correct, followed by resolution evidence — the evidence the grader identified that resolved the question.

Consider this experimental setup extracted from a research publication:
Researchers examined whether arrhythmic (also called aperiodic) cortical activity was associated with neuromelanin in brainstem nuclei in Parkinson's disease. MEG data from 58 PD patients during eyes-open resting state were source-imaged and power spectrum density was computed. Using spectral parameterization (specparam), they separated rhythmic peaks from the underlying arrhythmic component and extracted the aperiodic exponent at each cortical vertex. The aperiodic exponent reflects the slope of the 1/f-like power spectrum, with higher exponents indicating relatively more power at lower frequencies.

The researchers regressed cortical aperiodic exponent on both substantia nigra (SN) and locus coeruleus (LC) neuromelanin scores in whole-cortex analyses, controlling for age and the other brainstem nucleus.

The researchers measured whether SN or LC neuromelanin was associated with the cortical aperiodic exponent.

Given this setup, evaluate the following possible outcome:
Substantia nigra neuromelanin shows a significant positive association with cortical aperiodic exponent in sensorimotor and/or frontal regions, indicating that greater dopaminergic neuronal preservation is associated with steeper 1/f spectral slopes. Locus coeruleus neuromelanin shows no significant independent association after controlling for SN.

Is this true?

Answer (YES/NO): NO